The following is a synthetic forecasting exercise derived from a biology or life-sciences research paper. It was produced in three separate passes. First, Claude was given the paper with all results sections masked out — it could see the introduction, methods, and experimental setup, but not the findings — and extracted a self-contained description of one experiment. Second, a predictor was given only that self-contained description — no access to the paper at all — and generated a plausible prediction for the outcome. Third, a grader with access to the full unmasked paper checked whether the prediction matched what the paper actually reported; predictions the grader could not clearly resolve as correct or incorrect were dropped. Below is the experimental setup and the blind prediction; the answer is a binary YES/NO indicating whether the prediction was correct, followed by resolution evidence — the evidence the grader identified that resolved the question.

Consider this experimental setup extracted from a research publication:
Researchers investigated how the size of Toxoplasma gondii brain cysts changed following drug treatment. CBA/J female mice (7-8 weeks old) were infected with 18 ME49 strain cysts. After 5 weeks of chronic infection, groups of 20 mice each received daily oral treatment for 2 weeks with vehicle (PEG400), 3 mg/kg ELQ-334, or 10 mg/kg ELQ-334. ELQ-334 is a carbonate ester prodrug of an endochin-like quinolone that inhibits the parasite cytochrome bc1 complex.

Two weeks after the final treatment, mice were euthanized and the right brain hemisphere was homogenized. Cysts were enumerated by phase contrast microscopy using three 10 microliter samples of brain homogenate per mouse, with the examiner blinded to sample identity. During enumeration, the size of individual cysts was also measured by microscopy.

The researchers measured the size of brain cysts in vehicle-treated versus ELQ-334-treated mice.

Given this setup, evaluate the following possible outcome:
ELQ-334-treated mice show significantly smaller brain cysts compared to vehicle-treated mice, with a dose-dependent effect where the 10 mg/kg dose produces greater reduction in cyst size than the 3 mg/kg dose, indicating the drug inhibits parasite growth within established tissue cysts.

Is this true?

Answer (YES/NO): NO